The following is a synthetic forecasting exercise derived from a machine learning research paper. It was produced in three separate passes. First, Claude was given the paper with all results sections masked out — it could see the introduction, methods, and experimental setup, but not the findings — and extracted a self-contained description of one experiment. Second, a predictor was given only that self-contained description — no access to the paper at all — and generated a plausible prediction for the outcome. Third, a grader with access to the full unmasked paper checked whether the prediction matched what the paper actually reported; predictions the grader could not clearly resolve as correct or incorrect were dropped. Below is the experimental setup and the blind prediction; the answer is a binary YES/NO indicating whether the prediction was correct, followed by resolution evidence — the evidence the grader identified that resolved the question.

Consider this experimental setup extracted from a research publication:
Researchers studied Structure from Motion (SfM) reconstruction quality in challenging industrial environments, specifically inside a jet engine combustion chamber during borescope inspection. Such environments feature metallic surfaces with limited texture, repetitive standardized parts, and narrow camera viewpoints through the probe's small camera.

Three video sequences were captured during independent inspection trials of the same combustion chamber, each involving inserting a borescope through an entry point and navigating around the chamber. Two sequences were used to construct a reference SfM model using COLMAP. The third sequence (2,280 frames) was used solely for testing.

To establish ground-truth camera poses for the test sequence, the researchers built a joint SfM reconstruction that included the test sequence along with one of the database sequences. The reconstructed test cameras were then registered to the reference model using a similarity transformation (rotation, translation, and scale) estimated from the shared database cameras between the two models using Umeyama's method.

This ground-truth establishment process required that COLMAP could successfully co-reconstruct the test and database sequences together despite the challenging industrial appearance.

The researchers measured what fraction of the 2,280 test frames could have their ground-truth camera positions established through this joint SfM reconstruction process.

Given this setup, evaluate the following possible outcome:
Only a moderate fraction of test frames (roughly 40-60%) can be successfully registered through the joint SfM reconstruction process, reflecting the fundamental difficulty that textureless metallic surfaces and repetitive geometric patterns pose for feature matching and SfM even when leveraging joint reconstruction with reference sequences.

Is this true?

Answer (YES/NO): NO